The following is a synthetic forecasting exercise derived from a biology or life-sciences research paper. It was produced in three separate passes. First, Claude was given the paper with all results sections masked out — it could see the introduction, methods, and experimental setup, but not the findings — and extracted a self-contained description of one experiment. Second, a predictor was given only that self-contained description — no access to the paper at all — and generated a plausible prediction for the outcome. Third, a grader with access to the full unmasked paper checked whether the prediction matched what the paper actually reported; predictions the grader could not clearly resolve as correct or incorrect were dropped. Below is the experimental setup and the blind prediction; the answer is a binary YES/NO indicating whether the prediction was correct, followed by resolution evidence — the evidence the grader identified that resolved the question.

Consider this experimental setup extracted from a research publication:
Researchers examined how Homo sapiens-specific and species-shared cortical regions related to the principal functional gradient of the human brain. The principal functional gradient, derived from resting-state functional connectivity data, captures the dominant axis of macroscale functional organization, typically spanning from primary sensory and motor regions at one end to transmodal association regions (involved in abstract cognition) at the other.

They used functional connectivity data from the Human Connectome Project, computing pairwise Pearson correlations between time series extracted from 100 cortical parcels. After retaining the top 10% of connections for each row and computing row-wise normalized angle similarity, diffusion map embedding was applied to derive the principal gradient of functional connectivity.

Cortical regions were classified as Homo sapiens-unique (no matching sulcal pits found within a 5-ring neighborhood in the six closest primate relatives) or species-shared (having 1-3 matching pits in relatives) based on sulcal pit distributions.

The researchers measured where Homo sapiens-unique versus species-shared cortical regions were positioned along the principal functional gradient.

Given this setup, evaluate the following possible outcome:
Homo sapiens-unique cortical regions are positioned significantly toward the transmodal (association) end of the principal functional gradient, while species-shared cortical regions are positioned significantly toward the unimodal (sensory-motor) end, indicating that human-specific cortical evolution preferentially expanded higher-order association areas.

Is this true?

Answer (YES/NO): YES